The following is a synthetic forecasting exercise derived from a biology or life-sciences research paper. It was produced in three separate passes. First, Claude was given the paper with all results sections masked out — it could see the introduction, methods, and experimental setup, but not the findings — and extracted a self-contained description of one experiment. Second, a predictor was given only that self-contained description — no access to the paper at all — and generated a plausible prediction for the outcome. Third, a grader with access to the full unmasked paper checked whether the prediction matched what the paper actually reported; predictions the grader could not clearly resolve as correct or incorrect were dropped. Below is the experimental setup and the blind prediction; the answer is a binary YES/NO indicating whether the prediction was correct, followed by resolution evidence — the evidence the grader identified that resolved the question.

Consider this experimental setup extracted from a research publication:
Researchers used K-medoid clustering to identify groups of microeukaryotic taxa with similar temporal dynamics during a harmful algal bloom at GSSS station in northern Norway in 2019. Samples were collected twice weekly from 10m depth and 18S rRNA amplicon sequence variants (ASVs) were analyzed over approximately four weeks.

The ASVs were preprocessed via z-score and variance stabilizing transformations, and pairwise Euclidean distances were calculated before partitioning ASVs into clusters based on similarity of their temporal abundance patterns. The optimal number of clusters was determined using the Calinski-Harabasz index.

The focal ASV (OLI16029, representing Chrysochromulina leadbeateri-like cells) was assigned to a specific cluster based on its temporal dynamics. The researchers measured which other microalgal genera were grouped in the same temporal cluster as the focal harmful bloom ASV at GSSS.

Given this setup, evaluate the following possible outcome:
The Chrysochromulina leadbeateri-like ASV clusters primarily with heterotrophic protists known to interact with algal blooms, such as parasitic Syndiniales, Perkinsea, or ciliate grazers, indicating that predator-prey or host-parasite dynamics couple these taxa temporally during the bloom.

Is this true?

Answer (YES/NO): NO